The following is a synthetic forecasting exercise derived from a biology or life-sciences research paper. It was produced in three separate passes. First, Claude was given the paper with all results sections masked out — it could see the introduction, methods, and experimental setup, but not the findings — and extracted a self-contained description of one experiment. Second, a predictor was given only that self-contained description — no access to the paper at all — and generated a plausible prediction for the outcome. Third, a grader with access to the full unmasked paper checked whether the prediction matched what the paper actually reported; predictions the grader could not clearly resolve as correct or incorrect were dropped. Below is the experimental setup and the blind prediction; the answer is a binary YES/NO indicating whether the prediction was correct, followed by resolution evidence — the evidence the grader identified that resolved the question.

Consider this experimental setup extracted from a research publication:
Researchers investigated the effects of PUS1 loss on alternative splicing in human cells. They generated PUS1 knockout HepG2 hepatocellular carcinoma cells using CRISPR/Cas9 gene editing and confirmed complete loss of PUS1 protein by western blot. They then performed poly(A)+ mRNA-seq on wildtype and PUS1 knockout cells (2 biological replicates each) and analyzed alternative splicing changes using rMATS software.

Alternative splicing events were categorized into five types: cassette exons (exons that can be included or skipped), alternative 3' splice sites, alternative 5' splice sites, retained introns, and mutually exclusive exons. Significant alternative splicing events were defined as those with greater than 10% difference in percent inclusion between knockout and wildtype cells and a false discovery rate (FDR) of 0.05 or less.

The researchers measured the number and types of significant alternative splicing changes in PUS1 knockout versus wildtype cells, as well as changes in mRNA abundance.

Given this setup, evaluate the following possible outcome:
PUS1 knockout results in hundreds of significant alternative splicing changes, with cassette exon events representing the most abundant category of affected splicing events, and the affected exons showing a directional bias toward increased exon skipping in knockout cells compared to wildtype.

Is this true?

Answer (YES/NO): NO